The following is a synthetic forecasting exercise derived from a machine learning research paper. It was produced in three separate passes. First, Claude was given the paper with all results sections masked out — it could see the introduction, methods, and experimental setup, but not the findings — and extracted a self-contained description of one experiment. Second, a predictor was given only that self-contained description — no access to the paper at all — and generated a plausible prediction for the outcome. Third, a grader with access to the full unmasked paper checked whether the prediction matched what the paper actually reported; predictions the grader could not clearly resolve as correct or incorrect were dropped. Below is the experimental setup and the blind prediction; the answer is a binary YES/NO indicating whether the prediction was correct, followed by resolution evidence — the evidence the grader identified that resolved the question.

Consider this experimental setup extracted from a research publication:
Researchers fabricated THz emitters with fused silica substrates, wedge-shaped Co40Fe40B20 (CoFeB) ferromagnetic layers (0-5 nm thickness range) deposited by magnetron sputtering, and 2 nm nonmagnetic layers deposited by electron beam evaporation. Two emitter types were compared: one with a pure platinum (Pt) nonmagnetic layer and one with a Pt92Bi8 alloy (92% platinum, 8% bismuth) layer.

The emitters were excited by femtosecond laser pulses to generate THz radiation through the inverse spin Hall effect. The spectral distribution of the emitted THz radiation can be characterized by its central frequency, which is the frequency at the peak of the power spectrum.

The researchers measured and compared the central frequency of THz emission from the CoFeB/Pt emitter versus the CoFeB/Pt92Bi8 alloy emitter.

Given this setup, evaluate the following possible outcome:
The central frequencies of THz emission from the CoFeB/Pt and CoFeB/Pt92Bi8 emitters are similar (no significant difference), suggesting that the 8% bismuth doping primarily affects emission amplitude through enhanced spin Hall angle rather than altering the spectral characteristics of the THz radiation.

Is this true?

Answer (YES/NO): NO